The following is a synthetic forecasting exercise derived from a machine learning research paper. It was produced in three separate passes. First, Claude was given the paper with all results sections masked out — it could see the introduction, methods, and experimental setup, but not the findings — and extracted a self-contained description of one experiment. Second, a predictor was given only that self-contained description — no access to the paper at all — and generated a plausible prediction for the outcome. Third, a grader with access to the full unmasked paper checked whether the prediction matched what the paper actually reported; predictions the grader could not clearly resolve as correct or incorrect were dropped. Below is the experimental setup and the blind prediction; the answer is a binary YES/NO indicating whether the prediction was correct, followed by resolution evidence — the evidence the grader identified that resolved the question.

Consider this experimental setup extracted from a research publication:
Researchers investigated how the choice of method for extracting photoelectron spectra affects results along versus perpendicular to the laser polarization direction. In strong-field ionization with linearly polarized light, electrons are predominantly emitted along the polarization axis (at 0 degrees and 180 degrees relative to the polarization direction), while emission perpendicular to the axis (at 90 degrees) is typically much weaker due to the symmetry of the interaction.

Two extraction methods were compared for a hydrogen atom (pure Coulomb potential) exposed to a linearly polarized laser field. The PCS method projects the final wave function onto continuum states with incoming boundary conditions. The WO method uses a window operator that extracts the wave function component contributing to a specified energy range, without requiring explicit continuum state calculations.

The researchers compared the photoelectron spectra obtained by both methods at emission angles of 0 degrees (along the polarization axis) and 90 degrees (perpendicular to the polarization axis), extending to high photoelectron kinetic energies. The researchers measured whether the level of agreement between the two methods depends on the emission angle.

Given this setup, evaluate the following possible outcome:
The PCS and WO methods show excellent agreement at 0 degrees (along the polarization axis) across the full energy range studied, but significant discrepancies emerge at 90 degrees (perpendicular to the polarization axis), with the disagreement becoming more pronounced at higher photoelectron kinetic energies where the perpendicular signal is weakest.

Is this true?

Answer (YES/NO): YES